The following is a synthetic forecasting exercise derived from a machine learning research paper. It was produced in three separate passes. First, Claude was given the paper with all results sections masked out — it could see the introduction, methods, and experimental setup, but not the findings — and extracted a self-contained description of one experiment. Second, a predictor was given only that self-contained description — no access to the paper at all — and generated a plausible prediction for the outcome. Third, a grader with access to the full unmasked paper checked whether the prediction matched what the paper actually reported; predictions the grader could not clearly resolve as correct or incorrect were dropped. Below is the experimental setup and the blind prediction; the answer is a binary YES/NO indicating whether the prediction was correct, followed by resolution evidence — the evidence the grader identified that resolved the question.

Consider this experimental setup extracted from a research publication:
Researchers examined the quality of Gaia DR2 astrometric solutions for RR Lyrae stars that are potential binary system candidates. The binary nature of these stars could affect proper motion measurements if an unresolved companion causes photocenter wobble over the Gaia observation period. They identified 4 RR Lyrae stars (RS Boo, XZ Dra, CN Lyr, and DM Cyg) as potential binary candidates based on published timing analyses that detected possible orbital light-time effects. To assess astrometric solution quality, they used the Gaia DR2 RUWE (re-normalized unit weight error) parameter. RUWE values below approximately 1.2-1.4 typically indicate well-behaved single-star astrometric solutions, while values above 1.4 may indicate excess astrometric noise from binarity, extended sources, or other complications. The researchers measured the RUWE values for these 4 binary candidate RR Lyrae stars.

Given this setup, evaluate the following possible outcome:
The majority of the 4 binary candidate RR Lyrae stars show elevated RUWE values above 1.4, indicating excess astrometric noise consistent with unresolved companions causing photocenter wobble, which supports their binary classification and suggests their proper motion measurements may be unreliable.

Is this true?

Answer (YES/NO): NO